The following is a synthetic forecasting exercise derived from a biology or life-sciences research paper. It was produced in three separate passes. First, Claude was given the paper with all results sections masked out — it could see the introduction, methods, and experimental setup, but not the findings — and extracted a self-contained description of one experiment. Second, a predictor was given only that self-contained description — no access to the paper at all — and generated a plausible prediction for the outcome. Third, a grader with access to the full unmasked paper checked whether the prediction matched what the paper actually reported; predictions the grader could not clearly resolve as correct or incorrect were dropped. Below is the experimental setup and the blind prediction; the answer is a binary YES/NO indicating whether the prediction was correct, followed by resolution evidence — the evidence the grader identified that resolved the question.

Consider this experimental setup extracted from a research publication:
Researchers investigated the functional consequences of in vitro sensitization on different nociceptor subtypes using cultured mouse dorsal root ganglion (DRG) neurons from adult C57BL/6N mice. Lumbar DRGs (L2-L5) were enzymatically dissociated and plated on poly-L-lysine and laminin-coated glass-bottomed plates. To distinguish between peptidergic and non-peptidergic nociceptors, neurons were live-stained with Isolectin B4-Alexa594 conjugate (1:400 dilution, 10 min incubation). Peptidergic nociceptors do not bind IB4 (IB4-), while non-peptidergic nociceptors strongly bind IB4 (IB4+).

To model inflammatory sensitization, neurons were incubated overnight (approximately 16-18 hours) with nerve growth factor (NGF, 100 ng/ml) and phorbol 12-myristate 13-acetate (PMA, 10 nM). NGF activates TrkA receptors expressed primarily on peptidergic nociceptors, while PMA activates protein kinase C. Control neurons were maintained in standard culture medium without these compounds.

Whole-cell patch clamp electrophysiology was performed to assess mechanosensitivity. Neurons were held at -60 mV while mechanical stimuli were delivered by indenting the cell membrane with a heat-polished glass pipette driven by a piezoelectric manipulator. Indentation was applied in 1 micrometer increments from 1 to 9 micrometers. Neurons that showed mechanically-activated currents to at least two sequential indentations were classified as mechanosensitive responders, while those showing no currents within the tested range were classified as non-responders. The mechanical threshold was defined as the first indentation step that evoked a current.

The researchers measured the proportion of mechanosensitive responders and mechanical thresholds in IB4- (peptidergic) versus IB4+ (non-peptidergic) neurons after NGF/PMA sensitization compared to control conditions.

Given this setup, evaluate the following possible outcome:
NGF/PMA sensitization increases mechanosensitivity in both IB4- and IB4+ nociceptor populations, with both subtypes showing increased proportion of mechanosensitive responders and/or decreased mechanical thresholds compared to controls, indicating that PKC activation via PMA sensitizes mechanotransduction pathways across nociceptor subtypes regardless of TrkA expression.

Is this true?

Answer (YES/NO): NO